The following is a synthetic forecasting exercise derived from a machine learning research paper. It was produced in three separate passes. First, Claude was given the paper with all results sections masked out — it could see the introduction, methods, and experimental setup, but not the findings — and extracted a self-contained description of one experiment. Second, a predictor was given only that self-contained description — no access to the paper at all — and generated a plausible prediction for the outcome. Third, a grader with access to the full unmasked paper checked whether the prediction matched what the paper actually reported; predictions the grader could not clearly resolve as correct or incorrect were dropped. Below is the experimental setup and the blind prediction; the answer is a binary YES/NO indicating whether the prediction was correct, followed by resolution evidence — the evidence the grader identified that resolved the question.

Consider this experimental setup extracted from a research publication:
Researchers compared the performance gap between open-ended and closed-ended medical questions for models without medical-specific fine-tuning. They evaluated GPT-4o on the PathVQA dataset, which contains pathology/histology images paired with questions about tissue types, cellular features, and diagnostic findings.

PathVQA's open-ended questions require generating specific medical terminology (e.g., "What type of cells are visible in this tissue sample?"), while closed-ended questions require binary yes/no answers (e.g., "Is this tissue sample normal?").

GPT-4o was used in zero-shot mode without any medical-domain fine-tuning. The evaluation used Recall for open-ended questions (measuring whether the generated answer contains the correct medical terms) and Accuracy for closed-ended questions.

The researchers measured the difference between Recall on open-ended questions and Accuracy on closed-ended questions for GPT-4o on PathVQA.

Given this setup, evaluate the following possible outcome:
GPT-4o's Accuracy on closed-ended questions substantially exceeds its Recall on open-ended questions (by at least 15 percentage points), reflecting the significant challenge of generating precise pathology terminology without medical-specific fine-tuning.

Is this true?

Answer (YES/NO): YES